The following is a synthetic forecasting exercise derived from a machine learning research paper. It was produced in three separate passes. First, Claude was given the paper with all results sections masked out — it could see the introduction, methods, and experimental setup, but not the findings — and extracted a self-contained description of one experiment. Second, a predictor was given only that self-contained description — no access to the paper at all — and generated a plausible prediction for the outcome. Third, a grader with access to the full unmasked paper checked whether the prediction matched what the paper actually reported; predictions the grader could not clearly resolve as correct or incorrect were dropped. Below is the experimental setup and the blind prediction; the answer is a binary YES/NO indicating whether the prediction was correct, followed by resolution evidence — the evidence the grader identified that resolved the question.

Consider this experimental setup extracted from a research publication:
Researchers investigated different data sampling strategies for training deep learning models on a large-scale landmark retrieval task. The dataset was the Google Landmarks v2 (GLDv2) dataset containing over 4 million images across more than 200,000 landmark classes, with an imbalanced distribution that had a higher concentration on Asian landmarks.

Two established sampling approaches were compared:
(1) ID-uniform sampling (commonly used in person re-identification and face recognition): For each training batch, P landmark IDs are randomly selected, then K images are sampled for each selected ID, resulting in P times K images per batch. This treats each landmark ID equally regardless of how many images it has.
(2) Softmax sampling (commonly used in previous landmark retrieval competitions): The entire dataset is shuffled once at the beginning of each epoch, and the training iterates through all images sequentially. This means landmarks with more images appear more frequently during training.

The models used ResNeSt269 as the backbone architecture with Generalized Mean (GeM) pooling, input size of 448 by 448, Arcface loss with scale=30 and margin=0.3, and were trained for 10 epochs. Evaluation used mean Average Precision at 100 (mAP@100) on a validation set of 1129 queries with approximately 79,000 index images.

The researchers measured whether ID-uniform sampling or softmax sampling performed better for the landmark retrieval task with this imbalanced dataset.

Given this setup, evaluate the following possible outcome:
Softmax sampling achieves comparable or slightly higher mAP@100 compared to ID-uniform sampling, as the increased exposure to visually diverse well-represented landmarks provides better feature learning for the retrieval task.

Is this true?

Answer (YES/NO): NO